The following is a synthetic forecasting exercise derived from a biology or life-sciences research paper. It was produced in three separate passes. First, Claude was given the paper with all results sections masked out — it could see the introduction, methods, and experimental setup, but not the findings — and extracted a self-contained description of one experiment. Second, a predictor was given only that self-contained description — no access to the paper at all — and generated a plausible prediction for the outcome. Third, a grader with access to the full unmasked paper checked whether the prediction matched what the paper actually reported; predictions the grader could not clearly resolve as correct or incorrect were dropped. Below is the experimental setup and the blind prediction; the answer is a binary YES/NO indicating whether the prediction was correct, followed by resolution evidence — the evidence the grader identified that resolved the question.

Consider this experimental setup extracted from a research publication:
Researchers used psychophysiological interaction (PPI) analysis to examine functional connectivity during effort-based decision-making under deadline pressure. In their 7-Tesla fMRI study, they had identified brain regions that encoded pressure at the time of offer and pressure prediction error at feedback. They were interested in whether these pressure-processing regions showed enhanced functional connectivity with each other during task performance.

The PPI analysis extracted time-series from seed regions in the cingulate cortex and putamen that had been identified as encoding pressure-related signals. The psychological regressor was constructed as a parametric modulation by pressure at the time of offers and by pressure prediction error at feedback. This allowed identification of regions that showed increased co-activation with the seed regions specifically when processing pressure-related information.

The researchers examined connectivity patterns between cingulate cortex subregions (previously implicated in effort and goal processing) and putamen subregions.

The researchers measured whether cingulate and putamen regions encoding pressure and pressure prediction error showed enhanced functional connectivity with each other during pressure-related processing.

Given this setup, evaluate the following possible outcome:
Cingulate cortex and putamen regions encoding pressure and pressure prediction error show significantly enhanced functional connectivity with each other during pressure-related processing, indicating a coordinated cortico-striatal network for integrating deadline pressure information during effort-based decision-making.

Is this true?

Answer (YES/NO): YES